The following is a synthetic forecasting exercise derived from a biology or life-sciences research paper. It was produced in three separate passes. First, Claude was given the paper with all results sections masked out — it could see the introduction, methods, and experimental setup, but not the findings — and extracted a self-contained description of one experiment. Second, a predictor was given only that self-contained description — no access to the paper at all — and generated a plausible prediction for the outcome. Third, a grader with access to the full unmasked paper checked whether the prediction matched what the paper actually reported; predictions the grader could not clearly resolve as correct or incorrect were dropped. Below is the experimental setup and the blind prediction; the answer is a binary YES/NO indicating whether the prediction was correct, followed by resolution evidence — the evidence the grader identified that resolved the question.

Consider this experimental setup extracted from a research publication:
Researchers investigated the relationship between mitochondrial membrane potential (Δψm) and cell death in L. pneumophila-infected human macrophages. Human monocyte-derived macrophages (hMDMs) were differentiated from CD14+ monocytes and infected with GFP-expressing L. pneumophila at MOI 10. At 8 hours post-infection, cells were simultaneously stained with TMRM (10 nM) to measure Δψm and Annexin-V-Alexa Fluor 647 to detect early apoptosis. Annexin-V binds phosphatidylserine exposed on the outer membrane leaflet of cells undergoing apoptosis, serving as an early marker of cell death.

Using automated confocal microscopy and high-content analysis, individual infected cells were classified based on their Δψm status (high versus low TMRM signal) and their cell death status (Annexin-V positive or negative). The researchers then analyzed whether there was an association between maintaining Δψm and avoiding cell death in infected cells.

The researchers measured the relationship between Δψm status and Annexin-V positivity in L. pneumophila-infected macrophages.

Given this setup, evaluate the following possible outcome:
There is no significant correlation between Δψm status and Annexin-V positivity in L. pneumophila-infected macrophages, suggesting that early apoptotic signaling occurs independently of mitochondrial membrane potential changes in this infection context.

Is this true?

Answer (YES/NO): NO